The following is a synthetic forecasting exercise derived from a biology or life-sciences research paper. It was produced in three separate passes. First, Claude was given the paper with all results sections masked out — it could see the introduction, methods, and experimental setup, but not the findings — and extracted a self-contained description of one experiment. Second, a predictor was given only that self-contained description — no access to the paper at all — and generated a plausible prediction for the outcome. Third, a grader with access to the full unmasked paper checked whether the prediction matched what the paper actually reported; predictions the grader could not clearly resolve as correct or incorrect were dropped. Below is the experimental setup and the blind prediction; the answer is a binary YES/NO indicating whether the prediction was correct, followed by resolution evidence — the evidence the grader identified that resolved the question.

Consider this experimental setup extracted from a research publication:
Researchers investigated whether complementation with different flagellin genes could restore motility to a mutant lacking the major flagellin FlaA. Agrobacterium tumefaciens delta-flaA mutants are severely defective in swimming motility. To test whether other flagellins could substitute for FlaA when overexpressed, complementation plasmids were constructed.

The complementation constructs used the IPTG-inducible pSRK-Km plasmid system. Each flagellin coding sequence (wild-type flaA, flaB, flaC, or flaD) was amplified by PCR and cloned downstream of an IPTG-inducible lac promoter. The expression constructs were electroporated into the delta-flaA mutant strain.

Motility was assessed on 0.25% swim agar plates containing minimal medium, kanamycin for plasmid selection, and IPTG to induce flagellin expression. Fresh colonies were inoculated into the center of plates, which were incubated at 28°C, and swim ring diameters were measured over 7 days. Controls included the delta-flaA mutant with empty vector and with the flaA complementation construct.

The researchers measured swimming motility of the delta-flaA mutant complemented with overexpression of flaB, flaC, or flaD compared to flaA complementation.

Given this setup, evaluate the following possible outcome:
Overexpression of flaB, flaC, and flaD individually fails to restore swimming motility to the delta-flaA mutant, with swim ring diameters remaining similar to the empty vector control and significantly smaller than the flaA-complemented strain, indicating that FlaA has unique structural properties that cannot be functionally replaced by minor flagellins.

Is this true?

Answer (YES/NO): NO